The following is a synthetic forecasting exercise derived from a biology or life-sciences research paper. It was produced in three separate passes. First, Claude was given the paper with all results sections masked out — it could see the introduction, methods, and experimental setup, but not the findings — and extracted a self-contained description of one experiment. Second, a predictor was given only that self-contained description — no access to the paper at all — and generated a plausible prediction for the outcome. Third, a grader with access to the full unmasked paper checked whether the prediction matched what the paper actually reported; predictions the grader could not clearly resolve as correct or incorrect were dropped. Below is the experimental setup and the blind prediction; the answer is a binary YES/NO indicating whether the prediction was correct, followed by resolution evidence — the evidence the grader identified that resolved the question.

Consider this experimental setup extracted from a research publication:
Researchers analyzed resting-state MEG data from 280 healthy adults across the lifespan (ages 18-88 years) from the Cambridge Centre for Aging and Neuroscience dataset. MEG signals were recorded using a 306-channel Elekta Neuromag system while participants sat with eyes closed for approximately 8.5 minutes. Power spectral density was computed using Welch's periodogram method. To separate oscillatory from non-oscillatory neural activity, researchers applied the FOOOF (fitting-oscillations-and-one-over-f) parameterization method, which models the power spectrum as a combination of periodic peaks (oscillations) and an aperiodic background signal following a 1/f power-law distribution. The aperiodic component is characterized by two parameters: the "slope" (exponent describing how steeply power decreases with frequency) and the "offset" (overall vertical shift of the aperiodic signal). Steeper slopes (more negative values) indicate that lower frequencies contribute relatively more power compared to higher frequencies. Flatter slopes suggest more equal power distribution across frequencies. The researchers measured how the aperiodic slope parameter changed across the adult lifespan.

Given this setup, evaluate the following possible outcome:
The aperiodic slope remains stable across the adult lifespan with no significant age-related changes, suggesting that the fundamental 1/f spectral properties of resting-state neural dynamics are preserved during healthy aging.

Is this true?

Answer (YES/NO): NO